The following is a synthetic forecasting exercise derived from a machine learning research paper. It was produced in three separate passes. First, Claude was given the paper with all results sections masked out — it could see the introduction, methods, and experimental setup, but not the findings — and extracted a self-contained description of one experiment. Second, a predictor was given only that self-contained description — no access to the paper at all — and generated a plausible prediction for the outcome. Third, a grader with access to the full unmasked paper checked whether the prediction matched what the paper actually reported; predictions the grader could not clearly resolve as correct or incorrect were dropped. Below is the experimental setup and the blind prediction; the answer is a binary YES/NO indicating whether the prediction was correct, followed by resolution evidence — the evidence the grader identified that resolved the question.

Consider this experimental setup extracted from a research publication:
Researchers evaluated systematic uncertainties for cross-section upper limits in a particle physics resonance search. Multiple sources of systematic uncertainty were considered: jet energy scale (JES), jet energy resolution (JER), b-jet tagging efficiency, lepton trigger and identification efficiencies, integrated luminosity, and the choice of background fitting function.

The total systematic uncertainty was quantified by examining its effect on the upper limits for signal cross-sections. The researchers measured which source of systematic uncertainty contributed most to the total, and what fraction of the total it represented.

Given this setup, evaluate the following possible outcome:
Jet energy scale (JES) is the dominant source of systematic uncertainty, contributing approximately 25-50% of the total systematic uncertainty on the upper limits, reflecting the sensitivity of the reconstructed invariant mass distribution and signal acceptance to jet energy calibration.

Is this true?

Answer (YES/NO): NO